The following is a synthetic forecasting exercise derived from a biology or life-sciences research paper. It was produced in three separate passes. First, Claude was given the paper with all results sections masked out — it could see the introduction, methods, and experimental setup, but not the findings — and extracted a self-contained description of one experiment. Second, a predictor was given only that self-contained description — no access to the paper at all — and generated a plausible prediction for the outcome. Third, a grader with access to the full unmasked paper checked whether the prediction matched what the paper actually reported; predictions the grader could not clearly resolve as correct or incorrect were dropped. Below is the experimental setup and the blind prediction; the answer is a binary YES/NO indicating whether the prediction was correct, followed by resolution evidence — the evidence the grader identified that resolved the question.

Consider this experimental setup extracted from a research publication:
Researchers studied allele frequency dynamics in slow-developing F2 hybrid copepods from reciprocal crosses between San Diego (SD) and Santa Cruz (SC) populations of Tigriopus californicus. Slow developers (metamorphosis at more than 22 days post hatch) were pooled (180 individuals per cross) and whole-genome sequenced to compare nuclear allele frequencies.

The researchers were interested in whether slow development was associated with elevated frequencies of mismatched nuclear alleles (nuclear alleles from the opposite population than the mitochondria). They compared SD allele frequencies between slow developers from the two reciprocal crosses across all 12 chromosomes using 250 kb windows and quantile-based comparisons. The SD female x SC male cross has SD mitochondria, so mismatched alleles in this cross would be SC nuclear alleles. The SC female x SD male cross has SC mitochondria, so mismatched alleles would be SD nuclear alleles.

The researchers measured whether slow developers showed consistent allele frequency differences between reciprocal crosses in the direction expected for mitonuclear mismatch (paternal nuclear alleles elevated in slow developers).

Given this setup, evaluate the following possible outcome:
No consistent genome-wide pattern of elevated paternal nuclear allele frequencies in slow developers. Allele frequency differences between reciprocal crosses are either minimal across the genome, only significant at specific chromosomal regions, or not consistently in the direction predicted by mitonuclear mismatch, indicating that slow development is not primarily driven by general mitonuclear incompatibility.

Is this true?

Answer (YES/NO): NO